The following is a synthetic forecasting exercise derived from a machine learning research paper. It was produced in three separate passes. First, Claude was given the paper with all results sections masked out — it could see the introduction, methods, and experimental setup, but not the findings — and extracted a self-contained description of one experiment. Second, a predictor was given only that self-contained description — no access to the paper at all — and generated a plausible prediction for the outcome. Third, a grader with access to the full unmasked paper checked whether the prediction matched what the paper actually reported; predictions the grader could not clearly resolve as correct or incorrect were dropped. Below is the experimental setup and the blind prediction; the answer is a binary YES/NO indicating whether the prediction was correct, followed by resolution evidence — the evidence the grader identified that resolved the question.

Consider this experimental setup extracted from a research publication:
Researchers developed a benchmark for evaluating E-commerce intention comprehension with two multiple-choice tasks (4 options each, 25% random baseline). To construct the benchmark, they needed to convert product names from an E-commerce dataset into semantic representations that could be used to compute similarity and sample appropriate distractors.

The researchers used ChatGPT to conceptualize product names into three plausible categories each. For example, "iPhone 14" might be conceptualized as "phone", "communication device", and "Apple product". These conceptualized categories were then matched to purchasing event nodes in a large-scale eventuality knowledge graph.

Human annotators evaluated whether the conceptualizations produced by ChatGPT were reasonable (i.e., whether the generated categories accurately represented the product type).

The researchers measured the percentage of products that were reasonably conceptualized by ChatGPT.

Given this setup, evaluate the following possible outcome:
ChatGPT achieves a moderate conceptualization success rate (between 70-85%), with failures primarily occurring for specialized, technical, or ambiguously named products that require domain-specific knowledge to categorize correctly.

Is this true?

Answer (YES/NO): NO